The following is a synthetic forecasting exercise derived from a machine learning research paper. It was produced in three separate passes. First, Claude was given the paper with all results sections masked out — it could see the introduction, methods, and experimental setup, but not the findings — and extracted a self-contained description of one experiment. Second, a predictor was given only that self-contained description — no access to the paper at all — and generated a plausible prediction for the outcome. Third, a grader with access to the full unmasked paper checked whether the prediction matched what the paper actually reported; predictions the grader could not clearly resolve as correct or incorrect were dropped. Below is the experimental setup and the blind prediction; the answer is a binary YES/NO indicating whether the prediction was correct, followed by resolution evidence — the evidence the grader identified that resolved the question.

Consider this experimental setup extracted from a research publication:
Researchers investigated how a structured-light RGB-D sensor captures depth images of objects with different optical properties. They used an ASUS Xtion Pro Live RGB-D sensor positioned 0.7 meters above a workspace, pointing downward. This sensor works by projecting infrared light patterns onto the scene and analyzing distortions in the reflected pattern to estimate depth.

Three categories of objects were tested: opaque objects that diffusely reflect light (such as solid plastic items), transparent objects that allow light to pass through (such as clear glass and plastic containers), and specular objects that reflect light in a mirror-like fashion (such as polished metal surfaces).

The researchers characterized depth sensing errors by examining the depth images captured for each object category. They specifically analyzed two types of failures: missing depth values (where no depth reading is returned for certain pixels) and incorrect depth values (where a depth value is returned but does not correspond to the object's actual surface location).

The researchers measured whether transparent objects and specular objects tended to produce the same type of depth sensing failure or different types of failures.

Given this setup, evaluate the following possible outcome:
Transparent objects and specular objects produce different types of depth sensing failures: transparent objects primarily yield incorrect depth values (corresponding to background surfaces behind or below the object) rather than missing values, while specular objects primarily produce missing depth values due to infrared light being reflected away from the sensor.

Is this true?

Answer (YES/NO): YES